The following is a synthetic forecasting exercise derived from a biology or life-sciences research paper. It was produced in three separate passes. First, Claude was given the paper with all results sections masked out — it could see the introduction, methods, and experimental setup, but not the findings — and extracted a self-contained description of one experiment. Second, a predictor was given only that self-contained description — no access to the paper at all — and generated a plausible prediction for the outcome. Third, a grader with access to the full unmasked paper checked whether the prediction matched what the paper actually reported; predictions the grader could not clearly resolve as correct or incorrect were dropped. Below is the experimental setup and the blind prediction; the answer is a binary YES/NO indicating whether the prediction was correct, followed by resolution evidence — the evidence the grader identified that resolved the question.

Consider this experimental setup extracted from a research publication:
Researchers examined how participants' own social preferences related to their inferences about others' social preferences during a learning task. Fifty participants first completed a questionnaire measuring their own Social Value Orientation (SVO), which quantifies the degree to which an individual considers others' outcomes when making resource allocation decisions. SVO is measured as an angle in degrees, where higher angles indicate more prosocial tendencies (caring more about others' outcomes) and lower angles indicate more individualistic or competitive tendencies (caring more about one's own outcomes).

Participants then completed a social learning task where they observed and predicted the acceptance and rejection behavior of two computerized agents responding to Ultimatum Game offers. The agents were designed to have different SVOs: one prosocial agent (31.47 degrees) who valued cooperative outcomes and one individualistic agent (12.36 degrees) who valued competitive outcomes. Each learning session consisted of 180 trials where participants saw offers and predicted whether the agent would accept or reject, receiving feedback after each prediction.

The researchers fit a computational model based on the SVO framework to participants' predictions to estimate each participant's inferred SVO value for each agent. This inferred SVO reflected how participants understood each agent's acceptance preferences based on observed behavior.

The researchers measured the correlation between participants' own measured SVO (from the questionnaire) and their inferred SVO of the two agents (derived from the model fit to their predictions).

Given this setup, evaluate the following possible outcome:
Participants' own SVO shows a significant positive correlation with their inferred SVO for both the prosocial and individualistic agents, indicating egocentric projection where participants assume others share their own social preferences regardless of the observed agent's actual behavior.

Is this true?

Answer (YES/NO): NO